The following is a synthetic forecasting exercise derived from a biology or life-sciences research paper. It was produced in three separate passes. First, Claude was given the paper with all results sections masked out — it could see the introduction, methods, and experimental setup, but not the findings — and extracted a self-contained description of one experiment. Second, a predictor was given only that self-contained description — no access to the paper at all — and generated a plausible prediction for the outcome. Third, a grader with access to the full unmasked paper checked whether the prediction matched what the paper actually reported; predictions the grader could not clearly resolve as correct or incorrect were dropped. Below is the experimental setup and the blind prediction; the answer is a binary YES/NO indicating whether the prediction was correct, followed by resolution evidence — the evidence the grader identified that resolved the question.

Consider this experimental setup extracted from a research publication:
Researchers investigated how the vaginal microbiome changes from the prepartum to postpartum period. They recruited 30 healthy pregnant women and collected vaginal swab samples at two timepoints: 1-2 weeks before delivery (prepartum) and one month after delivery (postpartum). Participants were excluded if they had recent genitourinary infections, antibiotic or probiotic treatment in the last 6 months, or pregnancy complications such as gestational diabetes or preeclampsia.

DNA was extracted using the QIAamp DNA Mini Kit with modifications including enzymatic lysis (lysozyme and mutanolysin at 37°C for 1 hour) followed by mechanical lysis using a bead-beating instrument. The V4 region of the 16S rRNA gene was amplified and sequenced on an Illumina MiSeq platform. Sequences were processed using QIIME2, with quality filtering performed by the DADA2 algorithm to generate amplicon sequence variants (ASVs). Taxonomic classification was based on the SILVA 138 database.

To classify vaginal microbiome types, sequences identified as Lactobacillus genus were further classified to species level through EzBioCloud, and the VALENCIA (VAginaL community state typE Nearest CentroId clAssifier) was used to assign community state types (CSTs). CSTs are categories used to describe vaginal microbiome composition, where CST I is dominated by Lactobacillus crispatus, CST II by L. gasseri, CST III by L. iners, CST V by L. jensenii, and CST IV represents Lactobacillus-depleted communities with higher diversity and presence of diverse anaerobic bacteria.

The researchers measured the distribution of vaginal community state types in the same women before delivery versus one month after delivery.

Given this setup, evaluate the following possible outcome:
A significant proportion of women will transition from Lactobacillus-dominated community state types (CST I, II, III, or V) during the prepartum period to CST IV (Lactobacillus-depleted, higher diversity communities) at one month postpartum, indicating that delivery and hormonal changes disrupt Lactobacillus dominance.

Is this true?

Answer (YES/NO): YES